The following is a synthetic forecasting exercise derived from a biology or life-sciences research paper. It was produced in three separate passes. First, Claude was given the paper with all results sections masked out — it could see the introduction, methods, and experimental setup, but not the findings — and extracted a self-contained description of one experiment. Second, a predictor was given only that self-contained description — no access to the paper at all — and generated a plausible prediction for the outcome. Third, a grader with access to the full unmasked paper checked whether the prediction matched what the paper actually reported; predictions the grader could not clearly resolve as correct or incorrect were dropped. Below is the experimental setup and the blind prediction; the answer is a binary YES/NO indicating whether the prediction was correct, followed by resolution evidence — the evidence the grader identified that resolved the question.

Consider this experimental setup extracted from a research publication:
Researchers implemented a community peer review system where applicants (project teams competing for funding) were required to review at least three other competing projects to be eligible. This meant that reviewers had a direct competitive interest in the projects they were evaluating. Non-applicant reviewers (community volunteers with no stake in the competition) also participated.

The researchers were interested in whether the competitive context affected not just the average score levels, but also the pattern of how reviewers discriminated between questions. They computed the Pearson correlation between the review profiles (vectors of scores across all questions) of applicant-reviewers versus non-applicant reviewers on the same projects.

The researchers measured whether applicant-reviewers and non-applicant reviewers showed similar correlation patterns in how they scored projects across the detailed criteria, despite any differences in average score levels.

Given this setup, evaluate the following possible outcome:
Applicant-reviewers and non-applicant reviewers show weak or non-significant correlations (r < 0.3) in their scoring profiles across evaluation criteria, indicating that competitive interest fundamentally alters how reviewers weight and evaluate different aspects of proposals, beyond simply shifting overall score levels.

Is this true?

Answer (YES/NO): NO